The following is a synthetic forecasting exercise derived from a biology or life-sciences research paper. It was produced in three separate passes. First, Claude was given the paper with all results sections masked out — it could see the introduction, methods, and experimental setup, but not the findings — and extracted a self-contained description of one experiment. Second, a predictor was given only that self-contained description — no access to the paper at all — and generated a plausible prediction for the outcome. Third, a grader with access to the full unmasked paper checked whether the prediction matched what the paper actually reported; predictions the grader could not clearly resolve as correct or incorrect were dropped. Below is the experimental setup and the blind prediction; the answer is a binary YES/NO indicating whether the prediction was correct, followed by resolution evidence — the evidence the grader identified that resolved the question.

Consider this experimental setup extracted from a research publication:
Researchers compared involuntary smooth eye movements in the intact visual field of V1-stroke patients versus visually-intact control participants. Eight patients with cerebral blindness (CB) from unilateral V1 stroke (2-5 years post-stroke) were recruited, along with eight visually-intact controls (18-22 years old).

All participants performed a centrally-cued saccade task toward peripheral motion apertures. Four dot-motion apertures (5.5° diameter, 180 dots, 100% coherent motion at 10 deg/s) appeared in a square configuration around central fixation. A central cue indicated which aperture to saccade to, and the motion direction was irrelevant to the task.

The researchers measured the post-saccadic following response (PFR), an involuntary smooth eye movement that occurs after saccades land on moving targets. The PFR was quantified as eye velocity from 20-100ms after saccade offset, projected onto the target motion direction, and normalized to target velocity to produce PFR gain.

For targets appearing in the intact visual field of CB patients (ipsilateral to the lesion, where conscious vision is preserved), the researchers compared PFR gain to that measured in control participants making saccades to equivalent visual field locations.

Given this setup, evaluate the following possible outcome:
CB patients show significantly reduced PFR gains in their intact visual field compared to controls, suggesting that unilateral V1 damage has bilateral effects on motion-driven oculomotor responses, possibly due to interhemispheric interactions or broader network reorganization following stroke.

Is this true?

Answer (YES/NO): NO